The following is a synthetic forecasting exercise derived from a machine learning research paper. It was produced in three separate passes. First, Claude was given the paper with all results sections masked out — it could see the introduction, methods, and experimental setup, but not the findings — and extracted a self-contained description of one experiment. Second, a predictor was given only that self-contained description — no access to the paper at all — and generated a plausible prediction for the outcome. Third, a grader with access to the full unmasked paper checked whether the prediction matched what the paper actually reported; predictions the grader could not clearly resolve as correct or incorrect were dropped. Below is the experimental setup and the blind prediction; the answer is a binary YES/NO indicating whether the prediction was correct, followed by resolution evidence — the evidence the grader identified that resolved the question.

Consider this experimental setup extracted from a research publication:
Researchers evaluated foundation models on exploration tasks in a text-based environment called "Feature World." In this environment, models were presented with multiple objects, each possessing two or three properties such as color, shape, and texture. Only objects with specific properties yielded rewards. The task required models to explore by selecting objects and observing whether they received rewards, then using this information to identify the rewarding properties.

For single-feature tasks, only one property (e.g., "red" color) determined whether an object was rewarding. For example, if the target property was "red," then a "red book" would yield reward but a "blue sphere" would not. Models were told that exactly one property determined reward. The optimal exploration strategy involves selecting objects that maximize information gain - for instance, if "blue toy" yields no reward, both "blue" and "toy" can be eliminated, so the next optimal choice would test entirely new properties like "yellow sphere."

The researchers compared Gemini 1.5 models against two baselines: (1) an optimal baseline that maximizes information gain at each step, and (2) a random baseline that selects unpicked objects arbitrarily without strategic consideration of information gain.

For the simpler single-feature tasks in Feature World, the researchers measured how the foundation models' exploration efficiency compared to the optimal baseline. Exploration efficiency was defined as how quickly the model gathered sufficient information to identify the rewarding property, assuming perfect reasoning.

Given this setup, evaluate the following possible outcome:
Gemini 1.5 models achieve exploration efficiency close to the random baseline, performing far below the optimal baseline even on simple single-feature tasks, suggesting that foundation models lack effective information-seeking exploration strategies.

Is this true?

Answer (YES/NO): NO